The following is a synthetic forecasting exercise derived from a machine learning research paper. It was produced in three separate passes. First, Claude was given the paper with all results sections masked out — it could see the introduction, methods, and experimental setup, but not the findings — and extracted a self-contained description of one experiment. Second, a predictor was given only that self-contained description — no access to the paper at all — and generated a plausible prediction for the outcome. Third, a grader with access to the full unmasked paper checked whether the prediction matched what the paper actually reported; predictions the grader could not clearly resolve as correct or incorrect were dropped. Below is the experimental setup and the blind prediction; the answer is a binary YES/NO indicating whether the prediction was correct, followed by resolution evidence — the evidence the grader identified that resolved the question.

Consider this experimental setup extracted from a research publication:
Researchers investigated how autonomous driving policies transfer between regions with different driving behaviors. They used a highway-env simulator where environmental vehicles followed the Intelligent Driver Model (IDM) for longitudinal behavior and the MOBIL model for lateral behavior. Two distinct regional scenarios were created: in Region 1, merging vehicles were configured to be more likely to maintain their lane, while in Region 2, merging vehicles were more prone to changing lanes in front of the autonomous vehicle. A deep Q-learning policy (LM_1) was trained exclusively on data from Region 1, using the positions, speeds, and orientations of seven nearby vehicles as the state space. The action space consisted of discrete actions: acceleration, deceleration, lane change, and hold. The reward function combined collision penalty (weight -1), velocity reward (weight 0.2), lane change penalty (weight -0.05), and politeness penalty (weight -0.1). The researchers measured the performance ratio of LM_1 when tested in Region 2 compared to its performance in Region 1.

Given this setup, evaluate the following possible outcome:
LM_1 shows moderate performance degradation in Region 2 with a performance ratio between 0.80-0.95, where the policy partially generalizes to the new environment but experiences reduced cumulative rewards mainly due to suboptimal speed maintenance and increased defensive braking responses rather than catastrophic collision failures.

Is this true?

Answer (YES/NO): NO